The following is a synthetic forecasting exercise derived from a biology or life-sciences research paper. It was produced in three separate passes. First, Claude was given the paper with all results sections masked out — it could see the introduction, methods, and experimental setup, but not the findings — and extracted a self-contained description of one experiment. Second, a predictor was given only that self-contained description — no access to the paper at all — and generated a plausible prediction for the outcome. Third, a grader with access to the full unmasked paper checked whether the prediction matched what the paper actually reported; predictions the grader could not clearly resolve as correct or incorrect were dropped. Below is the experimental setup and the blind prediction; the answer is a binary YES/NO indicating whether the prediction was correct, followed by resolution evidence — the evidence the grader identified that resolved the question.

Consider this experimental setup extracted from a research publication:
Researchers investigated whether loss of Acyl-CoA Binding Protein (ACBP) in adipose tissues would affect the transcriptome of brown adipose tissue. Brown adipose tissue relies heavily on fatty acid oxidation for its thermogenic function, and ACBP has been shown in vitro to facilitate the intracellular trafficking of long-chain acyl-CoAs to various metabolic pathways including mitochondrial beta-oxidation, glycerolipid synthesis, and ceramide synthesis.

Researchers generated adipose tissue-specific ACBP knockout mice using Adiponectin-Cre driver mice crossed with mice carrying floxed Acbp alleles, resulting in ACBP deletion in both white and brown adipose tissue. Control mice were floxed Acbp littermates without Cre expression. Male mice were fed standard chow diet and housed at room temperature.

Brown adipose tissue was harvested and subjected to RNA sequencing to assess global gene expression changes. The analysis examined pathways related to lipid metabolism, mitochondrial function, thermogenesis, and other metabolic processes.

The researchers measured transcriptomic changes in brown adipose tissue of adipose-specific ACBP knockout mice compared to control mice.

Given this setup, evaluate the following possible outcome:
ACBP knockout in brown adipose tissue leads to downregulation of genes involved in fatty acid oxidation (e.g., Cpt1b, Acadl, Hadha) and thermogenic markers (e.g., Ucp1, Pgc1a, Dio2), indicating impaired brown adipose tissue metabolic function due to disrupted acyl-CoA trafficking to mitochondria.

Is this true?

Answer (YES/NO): NO